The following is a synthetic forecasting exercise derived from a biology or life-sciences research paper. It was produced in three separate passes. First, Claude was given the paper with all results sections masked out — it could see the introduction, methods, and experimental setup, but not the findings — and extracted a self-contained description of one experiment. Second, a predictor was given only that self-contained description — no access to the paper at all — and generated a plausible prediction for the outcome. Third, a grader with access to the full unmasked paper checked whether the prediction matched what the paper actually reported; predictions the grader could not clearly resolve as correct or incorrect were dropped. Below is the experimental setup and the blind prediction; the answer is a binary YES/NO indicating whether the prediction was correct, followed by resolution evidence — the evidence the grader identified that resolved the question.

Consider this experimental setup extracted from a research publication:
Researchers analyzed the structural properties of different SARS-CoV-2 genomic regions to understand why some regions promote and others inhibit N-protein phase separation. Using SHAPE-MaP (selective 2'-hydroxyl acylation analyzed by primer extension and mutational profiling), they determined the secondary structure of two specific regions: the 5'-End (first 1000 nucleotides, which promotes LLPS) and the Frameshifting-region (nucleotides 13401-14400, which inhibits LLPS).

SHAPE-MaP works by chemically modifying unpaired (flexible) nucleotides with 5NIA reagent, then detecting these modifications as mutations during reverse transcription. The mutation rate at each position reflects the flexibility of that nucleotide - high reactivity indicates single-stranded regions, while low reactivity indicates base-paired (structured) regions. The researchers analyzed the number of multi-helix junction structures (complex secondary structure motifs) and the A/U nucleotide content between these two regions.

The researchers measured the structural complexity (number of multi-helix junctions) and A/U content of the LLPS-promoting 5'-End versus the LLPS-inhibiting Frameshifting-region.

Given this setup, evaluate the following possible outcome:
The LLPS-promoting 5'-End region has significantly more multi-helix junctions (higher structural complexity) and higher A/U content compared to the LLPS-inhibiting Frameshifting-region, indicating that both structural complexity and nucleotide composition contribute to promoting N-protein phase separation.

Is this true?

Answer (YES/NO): NO